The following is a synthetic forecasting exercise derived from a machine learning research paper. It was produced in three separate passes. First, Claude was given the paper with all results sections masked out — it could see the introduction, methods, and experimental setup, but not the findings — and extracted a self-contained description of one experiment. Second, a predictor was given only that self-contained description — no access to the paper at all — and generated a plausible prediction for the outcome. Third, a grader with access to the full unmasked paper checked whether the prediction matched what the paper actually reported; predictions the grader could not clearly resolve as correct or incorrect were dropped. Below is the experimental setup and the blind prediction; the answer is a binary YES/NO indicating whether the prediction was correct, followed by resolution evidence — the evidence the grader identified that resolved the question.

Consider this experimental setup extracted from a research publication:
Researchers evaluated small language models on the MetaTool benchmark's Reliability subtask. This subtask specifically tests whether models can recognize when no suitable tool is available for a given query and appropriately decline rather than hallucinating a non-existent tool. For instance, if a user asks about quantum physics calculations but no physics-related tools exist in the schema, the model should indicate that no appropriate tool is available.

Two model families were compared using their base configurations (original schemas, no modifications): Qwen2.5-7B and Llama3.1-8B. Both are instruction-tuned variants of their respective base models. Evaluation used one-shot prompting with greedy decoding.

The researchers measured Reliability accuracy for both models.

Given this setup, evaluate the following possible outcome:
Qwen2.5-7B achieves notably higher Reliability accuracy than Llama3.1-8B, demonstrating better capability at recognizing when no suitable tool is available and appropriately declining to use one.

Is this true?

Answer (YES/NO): YES